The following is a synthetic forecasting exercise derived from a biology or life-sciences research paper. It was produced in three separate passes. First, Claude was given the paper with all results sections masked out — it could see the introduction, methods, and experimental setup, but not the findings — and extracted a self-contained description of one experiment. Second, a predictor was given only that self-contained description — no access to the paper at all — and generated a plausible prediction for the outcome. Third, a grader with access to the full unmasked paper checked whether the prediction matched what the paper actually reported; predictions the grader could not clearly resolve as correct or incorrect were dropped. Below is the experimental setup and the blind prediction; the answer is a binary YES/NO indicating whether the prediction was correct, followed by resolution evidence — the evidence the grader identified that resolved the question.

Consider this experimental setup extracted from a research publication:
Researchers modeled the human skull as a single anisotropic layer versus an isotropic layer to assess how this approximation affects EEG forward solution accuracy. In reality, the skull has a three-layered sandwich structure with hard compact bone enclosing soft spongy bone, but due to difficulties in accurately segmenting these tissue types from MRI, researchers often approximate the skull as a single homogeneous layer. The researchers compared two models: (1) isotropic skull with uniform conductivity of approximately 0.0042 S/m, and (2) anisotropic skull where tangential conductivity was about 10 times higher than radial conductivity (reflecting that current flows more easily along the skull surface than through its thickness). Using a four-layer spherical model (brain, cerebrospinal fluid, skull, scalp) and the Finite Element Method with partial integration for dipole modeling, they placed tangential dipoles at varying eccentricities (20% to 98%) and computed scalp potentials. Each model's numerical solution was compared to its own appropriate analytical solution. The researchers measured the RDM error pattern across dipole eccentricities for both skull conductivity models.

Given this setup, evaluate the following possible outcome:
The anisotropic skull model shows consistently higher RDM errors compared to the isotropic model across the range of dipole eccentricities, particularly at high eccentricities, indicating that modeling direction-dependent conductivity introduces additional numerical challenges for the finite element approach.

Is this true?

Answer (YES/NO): YES